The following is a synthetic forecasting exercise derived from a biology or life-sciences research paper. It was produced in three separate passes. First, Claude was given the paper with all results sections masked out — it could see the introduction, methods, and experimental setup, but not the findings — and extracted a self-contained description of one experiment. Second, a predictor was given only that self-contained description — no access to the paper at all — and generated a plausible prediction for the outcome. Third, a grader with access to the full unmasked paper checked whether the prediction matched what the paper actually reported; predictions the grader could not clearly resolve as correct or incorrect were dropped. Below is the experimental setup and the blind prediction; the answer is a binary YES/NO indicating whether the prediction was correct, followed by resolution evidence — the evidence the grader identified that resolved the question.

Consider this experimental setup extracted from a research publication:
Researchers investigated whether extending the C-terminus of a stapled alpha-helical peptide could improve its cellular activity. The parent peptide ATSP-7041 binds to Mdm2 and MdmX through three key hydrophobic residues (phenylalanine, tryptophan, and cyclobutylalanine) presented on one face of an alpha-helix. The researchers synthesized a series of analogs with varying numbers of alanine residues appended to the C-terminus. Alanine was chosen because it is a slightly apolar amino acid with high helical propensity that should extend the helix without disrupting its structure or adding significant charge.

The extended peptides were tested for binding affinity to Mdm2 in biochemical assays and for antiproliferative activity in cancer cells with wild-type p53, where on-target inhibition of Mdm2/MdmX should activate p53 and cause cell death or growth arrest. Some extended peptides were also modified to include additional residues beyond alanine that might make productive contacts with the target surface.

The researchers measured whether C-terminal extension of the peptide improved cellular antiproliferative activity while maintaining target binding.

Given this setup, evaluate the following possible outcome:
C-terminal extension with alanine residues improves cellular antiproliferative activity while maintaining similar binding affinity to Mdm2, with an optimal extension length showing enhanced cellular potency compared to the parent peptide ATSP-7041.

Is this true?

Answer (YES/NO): YES